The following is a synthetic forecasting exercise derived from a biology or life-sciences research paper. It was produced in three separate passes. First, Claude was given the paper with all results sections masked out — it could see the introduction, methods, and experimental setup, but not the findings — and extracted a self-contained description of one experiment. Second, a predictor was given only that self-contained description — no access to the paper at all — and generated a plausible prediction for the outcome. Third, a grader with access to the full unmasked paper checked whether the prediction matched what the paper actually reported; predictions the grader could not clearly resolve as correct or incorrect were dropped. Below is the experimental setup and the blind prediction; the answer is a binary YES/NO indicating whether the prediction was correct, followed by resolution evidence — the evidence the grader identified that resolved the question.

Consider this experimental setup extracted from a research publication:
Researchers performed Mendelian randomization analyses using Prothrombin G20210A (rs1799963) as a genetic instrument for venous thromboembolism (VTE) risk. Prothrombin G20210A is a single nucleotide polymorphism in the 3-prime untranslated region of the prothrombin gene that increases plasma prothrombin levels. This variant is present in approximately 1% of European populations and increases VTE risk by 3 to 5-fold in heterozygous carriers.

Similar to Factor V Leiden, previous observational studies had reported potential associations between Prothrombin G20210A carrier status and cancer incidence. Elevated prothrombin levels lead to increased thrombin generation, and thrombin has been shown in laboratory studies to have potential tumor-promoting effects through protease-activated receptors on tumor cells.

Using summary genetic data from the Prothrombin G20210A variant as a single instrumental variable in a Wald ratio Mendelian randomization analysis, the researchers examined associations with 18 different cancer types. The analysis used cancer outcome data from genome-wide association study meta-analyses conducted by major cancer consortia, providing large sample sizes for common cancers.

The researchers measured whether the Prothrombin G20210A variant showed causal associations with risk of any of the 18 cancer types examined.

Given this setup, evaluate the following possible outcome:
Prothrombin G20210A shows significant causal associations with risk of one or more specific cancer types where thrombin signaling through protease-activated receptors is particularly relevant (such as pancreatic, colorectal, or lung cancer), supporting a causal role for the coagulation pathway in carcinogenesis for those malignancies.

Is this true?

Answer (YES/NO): NO